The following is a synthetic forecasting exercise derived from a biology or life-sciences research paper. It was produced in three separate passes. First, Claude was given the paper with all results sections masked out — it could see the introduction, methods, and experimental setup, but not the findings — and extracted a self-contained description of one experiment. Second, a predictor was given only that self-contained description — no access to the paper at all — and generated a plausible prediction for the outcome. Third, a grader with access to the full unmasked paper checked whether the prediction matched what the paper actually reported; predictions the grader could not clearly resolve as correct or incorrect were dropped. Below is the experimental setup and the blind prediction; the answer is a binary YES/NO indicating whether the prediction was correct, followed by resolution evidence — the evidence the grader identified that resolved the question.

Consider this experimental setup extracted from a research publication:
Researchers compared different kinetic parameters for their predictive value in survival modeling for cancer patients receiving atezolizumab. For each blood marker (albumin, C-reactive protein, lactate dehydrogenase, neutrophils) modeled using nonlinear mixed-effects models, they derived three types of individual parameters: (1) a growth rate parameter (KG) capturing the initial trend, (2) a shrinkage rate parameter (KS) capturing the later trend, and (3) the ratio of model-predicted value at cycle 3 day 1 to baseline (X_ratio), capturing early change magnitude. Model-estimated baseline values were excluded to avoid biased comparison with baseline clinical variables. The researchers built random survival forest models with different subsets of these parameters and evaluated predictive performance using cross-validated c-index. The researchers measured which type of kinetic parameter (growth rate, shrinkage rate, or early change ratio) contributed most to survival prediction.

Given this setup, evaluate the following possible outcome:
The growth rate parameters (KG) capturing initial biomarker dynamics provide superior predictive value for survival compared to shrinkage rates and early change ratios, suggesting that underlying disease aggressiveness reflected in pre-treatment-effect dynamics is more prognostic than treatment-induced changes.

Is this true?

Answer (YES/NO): YES